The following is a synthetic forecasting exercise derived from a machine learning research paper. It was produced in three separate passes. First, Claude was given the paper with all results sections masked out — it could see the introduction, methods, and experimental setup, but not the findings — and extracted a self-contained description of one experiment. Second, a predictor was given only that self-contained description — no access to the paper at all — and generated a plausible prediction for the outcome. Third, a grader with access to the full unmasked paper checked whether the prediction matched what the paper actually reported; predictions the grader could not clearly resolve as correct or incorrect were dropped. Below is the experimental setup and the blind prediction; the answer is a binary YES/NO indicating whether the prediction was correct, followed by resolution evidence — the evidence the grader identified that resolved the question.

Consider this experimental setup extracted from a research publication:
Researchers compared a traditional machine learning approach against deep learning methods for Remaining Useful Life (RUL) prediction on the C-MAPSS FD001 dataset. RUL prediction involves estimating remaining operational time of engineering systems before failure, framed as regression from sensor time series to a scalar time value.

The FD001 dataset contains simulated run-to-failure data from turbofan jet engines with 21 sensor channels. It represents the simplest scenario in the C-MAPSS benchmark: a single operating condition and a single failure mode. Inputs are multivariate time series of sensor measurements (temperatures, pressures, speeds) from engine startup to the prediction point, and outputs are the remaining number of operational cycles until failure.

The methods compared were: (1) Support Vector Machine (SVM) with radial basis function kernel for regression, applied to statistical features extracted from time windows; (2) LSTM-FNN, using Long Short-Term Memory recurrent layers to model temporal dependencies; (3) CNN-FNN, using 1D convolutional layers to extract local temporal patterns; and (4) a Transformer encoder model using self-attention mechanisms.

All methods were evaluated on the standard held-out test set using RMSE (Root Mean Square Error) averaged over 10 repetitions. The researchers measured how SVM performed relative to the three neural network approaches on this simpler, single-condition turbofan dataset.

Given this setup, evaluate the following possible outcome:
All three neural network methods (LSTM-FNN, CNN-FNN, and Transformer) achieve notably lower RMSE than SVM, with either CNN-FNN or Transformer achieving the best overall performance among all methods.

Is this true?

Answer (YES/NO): NO